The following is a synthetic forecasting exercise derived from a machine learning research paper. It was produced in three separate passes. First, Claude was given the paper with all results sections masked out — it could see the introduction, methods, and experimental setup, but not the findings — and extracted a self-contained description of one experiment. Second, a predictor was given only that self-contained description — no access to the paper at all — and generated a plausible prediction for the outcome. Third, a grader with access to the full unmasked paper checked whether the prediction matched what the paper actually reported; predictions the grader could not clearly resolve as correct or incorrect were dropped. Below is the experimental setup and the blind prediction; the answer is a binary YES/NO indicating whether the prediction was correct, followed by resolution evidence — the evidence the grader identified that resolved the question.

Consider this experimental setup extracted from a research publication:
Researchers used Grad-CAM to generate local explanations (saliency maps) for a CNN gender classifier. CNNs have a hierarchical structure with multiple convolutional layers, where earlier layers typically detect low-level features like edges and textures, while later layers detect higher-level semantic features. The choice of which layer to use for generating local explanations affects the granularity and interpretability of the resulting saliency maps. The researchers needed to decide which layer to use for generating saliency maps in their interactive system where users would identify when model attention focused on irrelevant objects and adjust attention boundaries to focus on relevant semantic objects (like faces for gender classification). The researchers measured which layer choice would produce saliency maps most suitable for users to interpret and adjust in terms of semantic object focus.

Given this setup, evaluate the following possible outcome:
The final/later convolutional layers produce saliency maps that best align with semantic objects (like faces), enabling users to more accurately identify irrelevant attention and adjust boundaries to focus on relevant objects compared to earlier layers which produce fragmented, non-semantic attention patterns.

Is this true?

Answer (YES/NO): YES